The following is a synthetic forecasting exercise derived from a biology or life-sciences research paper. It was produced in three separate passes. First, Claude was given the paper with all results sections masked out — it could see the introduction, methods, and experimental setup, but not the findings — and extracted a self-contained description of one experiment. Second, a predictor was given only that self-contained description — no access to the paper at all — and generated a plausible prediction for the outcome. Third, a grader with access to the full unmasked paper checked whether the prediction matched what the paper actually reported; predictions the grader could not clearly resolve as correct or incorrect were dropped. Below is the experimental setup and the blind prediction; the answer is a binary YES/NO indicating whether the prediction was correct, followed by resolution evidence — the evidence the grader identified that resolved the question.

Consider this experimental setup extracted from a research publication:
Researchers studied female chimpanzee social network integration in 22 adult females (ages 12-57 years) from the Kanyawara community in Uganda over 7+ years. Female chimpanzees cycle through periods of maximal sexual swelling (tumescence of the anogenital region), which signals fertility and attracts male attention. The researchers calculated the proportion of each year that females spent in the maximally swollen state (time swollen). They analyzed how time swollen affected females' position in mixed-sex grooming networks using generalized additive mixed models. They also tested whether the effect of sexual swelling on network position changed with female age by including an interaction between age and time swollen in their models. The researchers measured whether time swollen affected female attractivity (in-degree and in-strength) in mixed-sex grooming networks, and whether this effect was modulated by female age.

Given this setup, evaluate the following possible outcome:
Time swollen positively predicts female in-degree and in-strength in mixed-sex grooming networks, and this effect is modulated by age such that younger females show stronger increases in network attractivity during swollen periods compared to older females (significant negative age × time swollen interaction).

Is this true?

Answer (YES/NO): NO